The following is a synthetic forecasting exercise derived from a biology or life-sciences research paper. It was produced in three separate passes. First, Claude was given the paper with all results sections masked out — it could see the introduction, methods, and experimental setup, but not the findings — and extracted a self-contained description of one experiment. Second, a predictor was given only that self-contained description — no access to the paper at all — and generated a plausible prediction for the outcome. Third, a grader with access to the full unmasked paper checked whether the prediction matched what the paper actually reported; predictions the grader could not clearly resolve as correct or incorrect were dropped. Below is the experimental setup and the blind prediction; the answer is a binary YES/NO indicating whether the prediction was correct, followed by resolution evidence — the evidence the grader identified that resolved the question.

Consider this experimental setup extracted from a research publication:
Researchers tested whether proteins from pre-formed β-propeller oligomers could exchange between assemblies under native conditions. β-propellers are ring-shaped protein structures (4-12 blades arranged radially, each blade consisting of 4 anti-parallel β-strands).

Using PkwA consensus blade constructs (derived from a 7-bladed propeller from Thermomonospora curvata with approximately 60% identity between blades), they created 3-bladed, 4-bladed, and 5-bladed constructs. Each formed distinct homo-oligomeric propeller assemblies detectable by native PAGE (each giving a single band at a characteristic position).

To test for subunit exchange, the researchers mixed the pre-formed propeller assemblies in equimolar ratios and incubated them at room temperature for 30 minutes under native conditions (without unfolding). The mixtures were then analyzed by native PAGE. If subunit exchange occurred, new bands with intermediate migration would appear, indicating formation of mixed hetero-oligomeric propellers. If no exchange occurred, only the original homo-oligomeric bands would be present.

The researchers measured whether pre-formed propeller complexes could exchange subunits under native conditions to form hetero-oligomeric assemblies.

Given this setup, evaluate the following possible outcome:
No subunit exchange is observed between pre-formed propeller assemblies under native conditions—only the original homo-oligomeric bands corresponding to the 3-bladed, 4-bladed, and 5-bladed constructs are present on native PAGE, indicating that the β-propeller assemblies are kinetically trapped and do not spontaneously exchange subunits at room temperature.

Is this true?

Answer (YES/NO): YES